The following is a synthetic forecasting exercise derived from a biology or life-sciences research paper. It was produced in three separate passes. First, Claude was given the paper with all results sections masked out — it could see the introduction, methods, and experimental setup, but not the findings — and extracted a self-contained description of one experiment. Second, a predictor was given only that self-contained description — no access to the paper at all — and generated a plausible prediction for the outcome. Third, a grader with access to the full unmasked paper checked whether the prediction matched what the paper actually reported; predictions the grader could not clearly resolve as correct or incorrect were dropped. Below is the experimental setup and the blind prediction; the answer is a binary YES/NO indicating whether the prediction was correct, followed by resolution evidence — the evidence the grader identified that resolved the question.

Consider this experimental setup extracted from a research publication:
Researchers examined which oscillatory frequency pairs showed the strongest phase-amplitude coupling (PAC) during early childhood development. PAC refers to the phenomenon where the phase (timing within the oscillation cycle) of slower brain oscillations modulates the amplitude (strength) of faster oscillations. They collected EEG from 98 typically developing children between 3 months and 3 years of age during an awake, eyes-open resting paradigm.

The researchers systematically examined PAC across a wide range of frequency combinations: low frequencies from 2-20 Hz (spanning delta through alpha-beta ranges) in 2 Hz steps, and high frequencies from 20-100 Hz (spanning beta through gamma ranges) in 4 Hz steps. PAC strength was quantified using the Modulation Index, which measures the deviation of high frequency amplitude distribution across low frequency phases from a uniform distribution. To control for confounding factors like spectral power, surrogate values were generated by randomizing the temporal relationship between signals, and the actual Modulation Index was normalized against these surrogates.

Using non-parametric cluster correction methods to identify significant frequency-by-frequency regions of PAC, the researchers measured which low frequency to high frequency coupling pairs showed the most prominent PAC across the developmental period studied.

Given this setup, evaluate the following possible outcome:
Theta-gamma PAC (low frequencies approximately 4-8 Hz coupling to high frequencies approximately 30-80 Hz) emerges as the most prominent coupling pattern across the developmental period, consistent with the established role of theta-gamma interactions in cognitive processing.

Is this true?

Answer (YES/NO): NO